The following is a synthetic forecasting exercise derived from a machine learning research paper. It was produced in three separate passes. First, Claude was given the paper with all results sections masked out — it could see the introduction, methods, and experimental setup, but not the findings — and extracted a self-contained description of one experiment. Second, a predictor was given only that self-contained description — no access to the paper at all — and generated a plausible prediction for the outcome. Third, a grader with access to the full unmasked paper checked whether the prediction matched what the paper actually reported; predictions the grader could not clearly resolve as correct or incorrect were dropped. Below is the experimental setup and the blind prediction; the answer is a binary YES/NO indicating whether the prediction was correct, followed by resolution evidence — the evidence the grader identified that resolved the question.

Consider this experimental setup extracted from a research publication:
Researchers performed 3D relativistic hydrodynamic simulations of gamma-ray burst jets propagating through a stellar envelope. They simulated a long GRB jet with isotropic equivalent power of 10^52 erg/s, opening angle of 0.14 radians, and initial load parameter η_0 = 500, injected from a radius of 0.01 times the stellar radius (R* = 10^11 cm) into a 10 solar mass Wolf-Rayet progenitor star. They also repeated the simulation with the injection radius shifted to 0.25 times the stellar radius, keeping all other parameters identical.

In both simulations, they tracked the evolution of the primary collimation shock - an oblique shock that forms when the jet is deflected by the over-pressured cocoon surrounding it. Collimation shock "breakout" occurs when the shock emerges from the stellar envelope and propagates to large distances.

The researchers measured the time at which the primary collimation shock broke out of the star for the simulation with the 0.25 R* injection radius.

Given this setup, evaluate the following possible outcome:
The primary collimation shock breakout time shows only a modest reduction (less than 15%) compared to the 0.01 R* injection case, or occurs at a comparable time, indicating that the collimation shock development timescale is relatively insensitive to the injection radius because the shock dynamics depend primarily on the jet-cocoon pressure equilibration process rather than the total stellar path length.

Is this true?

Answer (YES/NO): NO